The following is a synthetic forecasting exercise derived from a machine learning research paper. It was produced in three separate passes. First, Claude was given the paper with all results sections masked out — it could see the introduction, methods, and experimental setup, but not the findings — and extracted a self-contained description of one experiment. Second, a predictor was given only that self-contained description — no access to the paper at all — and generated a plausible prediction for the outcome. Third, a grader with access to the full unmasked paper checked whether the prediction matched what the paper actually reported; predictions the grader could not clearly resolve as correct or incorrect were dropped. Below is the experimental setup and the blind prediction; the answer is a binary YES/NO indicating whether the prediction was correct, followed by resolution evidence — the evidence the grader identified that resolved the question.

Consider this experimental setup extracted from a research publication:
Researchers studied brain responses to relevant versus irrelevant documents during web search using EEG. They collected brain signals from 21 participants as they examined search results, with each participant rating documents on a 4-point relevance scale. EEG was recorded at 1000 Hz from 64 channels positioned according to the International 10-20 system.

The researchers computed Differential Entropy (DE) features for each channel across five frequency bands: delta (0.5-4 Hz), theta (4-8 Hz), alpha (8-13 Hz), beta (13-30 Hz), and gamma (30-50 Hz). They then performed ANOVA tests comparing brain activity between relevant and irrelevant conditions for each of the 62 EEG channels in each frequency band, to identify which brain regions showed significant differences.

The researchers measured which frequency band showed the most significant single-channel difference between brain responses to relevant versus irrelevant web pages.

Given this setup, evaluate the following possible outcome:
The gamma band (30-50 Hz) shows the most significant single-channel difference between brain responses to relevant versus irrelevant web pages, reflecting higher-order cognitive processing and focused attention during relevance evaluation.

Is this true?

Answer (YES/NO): NO